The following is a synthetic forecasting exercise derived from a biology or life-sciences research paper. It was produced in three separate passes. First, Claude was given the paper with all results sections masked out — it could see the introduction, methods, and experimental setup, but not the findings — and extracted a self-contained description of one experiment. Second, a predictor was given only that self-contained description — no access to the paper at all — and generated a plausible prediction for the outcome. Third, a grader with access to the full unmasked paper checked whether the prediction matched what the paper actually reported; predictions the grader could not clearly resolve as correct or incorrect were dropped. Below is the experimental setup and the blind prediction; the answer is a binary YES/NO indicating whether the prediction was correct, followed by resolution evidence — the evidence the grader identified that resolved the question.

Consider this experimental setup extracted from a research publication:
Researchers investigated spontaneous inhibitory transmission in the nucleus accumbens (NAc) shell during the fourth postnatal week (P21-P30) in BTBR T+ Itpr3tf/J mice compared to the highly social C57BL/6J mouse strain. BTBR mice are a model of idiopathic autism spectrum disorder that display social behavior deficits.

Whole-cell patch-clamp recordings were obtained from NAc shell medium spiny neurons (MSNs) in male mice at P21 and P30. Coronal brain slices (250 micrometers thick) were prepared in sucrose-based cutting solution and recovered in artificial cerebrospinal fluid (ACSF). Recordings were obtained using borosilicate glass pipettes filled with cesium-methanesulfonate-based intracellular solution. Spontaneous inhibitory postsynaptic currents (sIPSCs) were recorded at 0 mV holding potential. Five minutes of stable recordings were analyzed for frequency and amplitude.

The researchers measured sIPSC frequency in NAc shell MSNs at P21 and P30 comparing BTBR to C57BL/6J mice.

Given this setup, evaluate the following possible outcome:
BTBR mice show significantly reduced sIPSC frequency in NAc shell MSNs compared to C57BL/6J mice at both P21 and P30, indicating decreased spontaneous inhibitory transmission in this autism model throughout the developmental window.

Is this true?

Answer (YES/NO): NO